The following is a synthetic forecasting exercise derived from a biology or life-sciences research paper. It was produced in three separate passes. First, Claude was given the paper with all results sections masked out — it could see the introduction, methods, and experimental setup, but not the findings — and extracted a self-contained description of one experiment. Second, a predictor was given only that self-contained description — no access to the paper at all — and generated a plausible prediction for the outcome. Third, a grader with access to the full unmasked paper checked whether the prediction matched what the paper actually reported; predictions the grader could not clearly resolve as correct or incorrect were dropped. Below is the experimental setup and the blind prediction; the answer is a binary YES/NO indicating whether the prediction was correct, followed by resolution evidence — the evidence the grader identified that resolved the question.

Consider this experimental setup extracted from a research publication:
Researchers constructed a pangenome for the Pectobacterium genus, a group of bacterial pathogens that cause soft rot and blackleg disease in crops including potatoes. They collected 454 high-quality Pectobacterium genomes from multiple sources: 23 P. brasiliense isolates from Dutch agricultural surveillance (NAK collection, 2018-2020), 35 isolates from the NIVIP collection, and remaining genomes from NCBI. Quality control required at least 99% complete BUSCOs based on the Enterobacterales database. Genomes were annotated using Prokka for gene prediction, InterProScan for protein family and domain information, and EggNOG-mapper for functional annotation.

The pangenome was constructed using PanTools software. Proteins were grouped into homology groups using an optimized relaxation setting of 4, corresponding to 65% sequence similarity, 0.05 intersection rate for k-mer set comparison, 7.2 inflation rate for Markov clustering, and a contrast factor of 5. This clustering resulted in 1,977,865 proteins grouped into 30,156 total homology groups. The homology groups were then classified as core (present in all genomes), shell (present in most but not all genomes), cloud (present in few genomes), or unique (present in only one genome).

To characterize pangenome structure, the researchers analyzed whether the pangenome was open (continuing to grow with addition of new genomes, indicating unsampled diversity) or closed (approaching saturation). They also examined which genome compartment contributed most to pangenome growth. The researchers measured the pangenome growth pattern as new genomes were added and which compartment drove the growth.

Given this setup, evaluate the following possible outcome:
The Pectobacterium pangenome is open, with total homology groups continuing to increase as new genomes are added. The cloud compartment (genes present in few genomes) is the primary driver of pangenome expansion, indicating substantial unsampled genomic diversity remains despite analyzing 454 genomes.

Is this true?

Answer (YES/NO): NO